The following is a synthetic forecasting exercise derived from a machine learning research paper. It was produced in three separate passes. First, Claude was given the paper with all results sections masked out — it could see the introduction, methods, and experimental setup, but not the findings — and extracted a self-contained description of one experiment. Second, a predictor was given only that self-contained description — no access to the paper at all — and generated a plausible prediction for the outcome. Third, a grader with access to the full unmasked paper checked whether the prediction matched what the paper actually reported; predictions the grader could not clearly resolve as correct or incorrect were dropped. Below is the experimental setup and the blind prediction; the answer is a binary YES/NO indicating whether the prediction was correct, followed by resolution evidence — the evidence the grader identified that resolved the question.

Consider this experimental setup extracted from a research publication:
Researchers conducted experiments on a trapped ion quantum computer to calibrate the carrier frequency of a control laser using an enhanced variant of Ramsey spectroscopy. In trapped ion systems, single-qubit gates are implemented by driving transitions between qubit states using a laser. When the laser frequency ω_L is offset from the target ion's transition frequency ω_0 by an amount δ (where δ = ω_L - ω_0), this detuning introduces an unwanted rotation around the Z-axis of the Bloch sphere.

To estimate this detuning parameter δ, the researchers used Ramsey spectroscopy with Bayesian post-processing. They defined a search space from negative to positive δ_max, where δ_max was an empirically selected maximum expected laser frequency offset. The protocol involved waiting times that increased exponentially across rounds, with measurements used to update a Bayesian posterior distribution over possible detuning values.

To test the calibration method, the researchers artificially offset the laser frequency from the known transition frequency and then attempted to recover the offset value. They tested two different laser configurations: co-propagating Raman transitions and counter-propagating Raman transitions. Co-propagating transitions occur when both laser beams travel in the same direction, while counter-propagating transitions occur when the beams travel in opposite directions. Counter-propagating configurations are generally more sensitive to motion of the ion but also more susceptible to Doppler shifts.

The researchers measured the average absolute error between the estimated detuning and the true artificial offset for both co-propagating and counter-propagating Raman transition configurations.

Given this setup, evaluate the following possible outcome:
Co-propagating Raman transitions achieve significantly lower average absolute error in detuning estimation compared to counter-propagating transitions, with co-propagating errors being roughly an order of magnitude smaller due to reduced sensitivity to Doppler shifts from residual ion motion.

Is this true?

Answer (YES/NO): NO